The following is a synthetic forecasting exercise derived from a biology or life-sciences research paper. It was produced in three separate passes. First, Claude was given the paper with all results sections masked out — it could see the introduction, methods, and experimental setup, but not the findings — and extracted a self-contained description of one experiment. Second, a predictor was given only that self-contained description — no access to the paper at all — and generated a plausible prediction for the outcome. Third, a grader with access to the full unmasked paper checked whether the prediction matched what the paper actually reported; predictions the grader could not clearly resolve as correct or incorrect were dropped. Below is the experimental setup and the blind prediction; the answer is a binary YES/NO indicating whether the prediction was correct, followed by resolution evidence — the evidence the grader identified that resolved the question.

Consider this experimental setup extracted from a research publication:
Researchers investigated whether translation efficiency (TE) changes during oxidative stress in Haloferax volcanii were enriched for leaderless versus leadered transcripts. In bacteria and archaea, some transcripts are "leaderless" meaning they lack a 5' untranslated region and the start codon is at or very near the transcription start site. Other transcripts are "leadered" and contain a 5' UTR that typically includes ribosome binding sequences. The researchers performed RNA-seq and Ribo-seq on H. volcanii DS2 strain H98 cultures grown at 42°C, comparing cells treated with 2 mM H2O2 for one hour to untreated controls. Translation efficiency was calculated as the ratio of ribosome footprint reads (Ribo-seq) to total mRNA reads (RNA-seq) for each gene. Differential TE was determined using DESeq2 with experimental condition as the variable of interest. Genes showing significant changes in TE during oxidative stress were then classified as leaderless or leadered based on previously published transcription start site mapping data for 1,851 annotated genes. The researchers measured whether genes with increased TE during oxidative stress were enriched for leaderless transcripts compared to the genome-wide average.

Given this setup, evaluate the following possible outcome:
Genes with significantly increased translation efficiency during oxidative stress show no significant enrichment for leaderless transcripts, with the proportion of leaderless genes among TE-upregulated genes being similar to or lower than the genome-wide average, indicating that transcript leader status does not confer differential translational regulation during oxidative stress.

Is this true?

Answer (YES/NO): YES